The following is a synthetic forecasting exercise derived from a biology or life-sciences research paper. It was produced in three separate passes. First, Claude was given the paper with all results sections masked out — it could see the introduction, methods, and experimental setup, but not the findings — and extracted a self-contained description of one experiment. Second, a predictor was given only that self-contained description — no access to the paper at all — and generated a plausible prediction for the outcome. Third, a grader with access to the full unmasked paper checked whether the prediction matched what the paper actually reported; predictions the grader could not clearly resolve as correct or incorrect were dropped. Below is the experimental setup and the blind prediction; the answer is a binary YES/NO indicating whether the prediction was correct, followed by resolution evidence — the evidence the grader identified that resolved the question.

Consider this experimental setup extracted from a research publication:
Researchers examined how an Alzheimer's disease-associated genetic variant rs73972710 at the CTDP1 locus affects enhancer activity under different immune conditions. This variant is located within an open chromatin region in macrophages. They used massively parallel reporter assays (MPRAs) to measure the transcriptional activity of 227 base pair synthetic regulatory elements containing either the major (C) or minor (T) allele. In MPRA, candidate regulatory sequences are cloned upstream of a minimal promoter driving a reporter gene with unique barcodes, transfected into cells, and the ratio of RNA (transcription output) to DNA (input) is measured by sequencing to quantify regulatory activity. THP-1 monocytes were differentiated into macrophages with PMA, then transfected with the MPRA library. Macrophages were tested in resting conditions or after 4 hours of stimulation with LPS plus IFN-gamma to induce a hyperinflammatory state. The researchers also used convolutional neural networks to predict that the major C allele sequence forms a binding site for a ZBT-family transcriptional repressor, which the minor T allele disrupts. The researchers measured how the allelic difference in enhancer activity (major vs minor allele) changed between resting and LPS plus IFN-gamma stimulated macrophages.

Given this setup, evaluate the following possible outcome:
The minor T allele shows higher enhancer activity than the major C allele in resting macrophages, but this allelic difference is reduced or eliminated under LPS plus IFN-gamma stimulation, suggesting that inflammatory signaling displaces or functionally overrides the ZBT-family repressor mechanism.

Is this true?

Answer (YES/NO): YES